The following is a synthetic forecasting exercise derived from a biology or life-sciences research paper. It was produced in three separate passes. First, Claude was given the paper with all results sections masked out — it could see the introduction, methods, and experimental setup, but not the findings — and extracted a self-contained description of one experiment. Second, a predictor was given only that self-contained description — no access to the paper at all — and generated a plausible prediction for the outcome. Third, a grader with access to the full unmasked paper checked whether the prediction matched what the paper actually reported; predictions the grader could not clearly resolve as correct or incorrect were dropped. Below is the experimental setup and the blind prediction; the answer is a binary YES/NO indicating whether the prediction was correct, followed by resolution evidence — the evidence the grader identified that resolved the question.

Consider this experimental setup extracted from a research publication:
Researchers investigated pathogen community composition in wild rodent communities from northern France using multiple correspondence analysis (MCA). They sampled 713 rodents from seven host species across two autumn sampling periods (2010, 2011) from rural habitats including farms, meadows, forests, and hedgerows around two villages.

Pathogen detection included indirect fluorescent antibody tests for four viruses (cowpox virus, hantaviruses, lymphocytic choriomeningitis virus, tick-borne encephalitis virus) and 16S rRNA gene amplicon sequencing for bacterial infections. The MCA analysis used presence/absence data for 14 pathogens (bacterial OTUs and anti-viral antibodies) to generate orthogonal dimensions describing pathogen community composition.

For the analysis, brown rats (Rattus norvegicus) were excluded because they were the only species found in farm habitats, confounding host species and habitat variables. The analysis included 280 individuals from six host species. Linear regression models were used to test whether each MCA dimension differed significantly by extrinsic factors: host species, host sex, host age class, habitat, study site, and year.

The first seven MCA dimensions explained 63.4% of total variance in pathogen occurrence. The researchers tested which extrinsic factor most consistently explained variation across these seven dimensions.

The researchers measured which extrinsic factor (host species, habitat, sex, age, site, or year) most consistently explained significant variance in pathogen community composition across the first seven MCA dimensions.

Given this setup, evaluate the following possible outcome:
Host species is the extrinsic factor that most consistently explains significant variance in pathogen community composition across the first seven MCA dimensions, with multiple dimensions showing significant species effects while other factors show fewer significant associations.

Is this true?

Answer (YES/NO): YES